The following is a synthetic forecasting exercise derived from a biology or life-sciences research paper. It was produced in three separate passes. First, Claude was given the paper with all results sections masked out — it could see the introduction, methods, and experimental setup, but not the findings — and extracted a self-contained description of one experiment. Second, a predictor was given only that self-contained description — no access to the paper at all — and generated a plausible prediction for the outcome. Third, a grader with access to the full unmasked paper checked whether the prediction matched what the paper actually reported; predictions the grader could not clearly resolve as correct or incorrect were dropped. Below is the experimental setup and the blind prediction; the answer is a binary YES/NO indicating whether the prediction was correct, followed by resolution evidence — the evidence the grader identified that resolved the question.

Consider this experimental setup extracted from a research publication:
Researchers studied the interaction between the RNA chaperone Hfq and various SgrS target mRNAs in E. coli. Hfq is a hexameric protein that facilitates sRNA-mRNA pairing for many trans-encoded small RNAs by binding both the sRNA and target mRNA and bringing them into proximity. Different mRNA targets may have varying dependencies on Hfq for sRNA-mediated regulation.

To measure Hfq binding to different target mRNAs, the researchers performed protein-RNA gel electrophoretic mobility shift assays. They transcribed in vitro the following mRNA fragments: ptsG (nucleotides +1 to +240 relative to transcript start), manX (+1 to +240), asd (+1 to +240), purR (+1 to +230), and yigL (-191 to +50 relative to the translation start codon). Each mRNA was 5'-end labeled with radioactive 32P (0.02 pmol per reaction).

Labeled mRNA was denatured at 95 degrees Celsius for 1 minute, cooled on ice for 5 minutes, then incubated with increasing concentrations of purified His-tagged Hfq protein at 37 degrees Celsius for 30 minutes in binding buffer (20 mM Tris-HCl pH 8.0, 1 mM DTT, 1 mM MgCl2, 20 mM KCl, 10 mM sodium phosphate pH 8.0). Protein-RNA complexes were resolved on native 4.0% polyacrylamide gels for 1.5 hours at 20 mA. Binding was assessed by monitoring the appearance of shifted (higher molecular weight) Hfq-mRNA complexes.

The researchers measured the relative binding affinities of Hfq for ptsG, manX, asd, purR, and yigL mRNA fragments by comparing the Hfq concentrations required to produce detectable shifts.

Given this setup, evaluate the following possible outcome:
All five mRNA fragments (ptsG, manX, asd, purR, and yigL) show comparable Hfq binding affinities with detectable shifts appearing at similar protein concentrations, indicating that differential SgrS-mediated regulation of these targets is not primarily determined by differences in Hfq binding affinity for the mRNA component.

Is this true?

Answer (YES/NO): YES